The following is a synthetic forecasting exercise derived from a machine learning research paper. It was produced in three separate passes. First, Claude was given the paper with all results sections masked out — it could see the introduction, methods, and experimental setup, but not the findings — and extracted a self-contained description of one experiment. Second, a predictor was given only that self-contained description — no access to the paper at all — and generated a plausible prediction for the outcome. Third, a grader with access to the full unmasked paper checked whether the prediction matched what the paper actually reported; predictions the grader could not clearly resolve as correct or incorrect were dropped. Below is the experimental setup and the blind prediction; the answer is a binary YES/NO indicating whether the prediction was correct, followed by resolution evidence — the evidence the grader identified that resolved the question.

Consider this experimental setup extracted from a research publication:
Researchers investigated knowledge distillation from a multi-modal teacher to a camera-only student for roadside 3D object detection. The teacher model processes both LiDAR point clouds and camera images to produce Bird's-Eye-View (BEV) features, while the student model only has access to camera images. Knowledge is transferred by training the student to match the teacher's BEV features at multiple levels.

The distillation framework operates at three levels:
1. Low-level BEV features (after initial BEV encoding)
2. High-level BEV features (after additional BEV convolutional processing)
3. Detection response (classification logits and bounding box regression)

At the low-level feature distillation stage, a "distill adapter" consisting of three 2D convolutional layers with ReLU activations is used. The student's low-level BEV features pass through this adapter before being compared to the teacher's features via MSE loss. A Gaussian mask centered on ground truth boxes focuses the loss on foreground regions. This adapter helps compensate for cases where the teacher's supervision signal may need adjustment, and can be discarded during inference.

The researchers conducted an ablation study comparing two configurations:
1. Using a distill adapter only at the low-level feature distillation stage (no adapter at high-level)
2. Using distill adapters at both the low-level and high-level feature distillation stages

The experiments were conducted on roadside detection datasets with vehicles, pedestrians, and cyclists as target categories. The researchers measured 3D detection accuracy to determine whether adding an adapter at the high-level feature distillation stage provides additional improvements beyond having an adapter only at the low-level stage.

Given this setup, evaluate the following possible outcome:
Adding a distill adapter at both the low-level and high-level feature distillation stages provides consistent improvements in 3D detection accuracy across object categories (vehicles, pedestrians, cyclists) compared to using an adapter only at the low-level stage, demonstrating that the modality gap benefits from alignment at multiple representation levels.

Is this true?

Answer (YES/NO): NO